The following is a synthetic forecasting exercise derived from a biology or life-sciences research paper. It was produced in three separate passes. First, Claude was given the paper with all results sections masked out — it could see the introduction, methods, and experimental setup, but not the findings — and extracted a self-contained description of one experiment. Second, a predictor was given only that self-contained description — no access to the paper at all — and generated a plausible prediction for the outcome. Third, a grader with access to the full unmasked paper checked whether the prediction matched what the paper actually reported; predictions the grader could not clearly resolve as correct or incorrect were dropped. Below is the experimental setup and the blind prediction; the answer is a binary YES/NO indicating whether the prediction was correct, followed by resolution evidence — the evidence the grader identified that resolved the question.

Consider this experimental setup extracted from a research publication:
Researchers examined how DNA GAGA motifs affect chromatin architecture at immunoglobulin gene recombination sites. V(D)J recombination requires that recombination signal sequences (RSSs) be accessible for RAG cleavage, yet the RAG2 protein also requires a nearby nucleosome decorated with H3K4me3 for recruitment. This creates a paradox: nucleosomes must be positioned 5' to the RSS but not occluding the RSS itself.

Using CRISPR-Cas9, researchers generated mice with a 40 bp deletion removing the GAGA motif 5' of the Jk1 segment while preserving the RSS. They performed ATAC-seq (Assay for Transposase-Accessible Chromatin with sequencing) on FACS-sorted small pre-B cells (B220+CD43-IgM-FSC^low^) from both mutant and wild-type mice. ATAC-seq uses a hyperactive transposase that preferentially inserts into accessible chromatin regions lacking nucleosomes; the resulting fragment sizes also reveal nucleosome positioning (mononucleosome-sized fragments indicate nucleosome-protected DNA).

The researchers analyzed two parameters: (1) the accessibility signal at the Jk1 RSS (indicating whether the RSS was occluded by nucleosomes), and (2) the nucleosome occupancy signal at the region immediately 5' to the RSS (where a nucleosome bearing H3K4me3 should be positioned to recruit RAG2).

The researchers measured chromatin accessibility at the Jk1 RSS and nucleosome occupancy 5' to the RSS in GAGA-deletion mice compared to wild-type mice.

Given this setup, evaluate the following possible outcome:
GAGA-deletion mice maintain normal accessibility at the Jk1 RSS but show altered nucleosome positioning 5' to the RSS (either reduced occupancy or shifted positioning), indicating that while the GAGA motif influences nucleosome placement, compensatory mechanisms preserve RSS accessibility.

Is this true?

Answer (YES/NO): NO